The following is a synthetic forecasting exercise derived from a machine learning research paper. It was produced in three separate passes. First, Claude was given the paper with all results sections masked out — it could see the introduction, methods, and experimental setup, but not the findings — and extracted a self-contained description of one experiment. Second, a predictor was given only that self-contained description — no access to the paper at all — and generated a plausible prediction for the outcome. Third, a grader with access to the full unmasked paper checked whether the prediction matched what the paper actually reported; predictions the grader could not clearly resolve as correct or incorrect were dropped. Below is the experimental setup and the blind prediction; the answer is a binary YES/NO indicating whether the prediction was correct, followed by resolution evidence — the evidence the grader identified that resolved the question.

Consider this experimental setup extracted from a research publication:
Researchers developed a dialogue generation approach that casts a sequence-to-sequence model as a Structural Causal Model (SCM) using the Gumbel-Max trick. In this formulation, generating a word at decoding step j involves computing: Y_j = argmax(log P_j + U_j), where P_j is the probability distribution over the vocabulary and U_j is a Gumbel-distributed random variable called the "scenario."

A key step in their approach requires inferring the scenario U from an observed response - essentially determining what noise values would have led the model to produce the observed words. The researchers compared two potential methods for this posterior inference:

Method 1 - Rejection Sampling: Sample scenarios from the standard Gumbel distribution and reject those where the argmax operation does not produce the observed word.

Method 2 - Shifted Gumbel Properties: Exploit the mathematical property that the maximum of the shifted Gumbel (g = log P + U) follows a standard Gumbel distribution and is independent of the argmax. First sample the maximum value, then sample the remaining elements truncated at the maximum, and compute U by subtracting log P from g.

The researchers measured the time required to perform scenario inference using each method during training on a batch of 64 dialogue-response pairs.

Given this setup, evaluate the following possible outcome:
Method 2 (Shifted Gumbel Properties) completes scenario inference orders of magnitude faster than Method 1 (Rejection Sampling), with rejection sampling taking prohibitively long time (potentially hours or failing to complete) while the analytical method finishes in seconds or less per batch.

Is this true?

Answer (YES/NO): YES